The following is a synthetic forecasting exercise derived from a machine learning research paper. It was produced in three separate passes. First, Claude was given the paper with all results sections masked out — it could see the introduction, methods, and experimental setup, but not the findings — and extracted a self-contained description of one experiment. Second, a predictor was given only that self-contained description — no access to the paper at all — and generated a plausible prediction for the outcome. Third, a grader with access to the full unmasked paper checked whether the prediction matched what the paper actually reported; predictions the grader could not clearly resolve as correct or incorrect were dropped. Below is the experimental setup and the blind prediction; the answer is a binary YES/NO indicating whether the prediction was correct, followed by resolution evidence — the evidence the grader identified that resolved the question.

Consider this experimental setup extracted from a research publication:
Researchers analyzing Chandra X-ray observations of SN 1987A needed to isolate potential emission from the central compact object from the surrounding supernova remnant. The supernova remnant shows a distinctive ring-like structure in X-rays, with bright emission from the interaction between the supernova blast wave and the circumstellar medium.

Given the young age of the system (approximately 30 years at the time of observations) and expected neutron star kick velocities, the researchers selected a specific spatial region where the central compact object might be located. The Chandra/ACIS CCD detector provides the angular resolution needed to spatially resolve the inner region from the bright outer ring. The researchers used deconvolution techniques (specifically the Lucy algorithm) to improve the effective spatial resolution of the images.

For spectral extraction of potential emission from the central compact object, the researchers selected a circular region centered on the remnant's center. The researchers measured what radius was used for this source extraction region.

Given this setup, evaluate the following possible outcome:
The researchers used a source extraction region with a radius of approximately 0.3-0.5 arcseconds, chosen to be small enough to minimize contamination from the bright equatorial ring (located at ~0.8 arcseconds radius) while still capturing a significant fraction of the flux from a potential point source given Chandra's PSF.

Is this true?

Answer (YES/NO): YES